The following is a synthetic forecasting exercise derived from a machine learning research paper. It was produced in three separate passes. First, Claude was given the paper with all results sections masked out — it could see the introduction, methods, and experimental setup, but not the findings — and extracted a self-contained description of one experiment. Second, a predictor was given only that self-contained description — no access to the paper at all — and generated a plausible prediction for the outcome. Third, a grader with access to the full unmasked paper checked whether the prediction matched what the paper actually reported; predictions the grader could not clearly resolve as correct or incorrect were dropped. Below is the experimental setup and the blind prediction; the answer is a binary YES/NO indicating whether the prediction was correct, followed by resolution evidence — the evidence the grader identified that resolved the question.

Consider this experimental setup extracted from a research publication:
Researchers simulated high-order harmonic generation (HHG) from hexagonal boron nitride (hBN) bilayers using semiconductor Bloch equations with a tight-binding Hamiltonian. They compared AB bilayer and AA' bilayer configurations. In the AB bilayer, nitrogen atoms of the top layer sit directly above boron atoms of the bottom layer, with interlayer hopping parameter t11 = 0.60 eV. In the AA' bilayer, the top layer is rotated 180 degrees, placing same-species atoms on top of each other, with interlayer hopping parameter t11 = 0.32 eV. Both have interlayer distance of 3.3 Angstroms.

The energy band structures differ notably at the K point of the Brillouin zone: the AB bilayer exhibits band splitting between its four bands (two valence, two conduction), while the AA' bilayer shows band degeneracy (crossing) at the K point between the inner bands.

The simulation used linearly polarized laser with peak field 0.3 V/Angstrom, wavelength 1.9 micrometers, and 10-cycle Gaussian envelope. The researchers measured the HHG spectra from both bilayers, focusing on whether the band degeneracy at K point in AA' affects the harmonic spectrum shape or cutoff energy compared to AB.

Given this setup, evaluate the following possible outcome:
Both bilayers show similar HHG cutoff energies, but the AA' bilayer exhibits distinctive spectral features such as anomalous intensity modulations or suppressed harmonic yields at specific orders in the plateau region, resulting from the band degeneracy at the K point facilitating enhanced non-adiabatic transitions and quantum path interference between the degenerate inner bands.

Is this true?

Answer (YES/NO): NO